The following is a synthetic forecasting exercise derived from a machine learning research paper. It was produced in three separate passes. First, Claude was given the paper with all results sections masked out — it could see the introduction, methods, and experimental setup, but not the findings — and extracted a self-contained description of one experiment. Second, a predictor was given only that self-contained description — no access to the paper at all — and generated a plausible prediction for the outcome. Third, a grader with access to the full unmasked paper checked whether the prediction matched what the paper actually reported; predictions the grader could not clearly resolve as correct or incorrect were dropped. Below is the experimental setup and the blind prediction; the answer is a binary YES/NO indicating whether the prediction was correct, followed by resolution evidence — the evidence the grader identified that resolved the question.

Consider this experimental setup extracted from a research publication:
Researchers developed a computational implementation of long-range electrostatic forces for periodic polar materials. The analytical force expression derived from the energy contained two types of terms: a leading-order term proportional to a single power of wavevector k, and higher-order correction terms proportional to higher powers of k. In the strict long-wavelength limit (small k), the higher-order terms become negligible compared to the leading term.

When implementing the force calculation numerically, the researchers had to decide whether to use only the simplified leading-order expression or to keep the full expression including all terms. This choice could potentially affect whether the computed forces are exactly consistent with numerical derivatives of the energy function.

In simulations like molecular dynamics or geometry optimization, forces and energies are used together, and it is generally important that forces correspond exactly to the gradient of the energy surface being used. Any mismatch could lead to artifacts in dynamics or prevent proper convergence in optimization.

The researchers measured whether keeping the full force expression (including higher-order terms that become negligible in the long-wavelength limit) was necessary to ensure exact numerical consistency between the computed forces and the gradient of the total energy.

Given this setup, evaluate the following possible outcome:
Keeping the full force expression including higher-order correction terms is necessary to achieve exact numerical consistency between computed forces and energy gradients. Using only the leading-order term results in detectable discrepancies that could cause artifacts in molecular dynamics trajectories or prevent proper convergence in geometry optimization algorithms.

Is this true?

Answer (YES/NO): YES